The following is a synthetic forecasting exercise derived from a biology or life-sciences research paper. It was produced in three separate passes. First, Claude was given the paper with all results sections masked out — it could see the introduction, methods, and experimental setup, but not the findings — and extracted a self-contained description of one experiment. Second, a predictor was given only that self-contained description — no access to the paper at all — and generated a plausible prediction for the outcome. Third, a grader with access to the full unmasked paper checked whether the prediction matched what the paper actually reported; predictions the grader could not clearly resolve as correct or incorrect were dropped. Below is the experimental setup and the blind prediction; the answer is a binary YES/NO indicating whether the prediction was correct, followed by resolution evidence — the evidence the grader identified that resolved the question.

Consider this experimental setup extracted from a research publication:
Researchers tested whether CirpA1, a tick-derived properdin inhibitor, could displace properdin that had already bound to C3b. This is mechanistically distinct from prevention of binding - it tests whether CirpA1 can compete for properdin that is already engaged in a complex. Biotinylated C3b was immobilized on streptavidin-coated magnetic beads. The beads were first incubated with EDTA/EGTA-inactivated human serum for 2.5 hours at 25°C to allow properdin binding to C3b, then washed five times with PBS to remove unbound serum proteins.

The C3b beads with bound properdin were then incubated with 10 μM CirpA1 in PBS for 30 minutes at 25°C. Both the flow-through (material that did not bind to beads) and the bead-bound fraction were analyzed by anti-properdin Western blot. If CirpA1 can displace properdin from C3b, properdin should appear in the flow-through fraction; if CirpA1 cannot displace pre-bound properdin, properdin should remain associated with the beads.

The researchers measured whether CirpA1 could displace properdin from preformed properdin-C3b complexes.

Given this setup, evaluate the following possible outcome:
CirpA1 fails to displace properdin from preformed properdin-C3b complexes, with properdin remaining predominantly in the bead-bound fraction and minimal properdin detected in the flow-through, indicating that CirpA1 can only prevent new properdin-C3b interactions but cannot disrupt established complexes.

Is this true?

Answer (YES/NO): NO